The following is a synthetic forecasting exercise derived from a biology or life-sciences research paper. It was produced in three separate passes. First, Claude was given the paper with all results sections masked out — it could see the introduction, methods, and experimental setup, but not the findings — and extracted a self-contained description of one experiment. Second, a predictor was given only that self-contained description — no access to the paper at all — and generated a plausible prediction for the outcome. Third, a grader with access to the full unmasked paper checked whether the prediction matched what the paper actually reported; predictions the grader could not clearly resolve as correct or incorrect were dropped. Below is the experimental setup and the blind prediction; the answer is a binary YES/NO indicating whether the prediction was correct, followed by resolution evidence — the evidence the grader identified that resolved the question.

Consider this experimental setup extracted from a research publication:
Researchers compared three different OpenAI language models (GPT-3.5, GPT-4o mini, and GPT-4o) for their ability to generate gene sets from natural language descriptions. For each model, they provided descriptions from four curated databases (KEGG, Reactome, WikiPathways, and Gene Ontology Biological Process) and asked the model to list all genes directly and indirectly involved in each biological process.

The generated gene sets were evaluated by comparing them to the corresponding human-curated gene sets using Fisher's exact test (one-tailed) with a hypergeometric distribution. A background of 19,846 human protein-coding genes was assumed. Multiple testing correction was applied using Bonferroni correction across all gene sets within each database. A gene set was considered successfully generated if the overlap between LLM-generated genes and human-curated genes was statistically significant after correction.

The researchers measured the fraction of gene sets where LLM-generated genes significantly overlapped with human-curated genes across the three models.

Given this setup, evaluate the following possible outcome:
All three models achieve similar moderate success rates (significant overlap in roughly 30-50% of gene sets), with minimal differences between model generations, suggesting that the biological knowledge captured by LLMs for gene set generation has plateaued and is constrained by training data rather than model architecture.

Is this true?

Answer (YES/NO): NO